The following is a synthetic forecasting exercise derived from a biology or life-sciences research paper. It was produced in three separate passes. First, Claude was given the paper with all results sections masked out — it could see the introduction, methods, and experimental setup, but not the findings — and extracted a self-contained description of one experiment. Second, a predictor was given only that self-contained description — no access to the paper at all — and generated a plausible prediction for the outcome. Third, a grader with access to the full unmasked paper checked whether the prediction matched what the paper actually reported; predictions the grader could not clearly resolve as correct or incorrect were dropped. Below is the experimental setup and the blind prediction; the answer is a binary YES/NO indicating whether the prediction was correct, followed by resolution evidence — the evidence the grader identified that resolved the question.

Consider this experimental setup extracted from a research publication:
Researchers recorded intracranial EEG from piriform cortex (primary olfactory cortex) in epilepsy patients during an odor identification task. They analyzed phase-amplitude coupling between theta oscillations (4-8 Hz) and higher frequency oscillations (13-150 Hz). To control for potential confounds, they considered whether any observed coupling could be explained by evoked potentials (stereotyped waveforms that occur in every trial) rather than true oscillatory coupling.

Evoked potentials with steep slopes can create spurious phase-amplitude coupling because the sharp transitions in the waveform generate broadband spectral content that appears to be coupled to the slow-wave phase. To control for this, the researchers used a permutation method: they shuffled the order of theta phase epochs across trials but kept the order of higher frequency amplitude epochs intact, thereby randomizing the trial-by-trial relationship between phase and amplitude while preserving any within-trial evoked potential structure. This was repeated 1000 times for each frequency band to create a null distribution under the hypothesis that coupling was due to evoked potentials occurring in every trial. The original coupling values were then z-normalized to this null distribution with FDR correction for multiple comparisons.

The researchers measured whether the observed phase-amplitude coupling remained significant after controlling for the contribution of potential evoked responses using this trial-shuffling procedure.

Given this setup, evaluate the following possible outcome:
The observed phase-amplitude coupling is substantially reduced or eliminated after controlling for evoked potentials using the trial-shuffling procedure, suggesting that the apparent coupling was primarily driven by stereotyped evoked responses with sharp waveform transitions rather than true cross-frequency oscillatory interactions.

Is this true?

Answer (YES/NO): NO